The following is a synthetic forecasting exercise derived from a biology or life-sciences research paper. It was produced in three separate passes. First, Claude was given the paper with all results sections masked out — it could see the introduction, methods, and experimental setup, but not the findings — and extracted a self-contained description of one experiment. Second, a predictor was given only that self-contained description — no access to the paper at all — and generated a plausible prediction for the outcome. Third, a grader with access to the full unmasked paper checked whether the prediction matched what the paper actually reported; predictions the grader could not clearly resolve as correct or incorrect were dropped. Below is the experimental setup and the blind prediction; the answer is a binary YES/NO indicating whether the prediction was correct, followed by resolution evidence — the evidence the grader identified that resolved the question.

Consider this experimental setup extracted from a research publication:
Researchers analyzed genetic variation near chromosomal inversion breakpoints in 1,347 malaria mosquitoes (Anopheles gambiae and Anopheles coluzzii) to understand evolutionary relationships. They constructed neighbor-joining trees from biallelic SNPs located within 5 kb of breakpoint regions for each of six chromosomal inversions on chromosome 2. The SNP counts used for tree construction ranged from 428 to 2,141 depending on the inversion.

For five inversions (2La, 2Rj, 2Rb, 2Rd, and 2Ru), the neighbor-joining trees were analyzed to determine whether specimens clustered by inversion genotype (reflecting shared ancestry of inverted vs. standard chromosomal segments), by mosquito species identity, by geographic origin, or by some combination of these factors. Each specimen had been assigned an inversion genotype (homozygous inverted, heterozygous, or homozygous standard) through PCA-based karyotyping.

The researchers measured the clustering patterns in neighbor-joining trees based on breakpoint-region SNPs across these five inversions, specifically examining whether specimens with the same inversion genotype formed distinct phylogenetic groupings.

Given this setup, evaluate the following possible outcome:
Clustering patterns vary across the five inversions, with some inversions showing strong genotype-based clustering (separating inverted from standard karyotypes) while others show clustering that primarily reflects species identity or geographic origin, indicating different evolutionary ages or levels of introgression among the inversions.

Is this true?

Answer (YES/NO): NO